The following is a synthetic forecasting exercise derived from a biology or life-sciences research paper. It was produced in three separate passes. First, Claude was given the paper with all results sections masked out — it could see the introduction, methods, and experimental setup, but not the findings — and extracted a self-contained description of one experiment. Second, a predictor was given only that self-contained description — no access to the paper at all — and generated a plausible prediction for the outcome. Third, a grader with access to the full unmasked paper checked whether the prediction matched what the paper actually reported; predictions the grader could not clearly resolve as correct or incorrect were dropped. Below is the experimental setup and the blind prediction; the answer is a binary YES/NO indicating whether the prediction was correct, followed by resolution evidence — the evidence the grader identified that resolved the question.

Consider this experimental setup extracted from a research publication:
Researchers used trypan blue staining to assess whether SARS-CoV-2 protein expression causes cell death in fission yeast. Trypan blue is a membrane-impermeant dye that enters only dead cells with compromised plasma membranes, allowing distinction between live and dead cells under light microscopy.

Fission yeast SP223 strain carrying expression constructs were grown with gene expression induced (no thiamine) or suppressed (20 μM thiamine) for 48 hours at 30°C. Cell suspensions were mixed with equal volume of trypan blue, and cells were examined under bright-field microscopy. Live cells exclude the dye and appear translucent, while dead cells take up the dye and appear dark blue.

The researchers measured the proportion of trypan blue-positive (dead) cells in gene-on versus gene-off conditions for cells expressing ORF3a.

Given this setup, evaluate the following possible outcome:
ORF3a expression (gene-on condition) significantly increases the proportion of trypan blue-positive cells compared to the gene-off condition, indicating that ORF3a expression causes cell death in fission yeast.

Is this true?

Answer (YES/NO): YES